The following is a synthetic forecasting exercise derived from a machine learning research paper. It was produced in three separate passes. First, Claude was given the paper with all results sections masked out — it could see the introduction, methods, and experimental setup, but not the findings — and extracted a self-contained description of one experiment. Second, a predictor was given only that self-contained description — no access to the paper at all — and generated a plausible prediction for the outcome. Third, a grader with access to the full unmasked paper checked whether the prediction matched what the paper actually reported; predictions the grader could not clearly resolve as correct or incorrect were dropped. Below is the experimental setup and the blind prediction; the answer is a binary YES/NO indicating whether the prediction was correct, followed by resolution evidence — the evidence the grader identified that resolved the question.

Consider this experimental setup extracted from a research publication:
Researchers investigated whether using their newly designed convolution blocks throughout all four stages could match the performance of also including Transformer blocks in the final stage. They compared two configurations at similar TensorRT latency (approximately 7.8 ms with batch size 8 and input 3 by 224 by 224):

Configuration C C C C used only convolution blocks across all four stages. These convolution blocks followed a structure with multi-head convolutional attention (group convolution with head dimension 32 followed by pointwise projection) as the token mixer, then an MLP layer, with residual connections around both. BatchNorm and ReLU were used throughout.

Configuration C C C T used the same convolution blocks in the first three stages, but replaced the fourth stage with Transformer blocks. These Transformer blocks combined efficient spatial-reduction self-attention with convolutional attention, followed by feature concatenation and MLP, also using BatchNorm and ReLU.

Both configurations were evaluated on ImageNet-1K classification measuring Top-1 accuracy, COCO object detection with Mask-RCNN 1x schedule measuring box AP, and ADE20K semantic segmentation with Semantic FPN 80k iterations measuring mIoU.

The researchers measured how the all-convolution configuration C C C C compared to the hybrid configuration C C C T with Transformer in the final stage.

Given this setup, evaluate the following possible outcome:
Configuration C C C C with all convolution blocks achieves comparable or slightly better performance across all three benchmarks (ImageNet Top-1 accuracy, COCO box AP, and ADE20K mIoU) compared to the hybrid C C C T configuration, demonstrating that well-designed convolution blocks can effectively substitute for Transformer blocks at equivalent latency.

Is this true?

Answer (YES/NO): NO